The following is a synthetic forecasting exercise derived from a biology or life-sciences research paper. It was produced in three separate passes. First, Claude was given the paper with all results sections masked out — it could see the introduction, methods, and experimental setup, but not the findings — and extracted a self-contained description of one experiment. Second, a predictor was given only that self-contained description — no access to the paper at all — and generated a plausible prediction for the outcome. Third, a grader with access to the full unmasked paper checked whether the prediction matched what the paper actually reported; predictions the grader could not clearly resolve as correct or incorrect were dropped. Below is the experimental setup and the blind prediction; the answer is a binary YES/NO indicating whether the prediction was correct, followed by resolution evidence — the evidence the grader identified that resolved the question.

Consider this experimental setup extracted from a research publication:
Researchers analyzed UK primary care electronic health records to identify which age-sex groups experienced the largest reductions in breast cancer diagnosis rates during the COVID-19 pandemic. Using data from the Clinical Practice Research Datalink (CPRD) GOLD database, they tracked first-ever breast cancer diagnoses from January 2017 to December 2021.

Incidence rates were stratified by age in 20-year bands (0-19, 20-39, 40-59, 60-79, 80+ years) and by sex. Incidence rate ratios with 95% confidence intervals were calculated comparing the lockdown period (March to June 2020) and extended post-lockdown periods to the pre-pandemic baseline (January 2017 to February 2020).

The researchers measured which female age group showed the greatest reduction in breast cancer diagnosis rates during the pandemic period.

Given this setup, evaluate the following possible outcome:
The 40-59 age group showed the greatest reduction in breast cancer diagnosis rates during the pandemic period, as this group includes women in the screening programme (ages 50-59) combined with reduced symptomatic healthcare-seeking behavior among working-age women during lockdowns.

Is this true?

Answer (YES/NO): NO